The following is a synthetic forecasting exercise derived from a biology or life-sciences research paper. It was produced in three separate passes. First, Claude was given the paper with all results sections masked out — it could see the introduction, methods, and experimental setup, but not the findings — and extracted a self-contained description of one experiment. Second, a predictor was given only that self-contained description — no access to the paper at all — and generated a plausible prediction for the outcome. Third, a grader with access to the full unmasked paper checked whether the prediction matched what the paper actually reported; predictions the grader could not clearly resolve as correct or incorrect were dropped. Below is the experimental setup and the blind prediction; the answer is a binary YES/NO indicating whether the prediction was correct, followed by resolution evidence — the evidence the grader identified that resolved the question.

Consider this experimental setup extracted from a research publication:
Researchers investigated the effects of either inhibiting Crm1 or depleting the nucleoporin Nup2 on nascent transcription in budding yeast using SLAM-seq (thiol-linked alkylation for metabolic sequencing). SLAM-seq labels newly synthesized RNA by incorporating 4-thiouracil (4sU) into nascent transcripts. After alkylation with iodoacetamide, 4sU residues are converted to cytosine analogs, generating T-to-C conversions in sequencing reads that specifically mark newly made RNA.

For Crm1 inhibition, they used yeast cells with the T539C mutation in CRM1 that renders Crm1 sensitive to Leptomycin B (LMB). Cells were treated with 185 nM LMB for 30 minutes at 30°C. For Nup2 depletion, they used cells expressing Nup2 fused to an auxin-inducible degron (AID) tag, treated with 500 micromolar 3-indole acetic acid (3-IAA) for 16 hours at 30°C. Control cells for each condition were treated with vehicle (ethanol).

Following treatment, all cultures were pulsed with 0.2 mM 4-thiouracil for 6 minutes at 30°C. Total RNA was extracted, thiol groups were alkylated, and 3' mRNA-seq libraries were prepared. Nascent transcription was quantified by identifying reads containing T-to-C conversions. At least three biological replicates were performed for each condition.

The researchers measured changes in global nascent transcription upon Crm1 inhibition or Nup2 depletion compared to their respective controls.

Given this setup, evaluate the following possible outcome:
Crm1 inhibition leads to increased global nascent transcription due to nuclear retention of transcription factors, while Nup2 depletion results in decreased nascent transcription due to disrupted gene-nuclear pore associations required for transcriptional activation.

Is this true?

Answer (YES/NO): NO